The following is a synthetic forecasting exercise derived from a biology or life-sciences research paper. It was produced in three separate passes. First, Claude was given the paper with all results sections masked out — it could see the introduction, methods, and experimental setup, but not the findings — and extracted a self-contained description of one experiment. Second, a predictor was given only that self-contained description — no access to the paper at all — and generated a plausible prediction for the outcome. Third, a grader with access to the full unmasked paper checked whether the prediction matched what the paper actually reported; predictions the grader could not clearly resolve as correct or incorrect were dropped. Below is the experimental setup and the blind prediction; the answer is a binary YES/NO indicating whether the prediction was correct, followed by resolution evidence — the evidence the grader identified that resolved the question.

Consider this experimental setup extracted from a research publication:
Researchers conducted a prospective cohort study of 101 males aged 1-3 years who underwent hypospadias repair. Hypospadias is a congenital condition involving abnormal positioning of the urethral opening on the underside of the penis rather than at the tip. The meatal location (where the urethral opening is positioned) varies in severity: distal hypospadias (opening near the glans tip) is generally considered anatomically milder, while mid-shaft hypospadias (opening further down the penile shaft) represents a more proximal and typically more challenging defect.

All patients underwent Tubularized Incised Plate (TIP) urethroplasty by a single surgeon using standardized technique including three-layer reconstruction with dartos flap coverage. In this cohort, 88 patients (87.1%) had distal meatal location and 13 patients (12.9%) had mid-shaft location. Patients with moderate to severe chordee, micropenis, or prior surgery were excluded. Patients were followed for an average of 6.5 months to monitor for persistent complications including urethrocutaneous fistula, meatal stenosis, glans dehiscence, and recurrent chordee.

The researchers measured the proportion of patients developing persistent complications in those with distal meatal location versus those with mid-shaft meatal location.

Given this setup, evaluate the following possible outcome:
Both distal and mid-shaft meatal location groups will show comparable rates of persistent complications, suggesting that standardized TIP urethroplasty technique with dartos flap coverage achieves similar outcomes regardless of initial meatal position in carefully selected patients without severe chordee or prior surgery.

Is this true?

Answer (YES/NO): NO